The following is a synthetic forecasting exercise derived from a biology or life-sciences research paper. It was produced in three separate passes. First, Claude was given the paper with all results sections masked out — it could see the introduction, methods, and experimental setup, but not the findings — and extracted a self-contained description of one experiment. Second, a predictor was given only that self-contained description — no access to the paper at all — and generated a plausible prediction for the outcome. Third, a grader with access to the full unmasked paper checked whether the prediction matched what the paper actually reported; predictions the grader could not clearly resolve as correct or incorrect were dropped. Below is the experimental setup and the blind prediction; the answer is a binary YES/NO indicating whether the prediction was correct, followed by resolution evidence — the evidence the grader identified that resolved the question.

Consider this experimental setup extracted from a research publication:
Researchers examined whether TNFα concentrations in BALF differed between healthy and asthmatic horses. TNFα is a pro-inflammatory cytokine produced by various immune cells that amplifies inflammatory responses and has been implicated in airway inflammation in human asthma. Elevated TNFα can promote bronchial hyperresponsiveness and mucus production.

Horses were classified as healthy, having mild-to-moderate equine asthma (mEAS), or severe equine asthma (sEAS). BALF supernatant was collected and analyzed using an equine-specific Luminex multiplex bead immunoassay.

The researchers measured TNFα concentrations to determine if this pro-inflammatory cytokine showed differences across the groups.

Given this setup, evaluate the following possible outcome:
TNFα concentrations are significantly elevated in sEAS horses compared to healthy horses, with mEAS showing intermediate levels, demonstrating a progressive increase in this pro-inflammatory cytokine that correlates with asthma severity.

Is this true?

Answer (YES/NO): NO